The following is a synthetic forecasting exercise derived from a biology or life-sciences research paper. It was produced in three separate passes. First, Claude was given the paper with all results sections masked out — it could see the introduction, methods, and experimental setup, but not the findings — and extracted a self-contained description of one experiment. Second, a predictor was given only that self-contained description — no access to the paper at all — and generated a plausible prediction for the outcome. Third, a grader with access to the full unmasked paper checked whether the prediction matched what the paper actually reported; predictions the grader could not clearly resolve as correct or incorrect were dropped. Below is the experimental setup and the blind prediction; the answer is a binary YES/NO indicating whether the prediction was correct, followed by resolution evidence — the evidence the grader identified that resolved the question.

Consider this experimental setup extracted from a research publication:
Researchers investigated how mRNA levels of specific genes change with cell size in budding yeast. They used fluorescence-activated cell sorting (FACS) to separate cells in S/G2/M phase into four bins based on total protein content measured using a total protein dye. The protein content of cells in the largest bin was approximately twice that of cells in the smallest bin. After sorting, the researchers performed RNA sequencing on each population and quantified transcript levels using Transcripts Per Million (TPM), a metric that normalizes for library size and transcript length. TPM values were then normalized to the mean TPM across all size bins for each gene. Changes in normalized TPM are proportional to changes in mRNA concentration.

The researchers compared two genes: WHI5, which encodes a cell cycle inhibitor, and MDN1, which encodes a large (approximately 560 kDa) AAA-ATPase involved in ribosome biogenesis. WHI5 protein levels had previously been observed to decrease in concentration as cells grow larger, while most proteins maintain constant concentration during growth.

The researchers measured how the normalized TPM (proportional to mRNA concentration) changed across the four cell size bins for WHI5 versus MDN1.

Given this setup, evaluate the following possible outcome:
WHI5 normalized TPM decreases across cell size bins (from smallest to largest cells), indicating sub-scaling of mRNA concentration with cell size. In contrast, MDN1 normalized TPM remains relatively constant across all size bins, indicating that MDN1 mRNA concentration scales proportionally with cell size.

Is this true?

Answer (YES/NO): YES